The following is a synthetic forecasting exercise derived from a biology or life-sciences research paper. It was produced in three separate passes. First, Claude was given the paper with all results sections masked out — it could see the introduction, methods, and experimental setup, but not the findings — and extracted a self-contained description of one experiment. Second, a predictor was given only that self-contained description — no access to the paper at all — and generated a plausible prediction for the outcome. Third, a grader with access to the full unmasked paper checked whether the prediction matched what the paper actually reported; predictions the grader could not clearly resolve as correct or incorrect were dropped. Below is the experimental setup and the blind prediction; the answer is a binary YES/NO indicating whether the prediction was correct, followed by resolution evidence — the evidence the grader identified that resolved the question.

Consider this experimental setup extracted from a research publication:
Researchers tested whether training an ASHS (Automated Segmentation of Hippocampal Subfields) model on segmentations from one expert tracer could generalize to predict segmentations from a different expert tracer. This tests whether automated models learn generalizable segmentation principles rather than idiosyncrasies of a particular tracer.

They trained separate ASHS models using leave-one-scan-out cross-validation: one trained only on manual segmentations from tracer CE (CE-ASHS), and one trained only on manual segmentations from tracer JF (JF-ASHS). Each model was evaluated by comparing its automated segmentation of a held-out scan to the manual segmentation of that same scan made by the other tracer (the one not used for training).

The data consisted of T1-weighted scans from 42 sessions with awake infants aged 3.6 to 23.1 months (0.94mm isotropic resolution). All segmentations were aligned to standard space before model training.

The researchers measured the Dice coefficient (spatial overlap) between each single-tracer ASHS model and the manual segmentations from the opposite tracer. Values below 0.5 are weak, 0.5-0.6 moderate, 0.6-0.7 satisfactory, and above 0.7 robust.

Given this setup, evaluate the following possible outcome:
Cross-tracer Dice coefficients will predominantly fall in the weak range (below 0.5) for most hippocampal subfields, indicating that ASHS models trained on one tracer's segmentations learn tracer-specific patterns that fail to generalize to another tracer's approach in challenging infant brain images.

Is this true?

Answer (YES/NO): NO